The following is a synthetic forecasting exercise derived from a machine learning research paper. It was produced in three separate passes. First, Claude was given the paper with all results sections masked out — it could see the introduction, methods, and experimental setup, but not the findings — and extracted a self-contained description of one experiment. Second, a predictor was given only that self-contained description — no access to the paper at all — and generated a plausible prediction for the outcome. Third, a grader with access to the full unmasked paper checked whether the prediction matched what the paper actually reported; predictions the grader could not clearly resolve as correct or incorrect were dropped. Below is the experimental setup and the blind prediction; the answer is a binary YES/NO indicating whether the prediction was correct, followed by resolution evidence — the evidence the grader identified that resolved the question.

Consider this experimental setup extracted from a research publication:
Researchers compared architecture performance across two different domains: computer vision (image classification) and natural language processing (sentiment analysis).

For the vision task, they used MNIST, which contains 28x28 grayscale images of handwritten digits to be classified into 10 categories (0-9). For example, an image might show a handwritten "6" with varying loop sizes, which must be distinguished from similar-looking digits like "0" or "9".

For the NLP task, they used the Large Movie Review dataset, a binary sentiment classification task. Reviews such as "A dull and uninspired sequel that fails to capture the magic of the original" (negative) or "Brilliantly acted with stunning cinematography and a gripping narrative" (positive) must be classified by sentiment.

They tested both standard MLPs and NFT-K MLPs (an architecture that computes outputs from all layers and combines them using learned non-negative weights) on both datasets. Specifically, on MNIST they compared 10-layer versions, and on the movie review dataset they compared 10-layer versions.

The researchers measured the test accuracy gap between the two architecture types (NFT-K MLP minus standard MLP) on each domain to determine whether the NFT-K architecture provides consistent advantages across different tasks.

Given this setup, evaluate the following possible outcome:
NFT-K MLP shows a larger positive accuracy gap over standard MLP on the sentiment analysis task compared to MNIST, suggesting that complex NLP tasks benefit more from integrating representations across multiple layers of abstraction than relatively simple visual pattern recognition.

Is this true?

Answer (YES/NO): YES